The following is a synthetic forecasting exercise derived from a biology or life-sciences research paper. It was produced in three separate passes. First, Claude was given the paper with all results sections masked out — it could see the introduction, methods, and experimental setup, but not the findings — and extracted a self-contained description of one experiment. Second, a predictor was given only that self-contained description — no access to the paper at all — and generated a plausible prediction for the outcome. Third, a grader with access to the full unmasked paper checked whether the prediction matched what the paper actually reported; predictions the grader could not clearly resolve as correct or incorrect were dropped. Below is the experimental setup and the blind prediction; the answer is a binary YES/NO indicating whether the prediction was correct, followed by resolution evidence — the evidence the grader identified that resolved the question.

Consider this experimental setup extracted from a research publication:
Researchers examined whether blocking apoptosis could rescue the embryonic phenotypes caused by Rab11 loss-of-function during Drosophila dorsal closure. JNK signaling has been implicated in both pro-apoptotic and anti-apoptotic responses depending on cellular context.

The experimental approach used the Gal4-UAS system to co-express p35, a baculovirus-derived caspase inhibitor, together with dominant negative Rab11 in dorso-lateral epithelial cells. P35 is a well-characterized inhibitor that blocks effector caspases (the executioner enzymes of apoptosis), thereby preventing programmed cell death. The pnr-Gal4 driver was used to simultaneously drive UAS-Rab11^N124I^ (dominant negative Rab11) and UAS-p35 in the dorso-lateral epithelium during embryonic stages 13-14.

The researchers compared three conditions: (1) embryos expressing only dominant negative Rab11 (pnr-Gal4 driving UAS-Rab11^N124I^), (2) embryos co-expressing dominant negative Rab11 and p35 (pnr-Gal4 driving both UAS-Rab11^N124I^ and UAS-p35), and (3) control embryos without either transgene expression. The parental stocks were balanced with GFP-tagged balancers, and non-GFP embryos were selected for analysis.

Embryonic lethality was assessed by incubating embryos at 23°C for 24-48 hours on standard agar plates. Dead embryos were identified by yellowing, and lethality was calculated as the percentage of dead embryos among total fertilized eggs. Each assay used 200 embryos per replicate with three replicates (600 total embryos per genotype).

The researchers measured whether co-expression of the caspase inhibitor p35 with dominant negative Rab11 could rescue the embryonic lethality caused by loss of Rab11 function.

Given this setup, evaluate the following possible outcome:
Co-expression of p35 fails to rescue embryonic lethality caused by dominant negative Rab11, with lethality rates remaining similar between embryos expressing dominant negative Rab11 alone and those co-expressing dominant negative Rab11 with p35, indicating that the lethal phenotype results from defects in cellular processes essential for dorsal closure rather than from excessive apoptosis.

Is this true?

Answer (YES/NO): YES